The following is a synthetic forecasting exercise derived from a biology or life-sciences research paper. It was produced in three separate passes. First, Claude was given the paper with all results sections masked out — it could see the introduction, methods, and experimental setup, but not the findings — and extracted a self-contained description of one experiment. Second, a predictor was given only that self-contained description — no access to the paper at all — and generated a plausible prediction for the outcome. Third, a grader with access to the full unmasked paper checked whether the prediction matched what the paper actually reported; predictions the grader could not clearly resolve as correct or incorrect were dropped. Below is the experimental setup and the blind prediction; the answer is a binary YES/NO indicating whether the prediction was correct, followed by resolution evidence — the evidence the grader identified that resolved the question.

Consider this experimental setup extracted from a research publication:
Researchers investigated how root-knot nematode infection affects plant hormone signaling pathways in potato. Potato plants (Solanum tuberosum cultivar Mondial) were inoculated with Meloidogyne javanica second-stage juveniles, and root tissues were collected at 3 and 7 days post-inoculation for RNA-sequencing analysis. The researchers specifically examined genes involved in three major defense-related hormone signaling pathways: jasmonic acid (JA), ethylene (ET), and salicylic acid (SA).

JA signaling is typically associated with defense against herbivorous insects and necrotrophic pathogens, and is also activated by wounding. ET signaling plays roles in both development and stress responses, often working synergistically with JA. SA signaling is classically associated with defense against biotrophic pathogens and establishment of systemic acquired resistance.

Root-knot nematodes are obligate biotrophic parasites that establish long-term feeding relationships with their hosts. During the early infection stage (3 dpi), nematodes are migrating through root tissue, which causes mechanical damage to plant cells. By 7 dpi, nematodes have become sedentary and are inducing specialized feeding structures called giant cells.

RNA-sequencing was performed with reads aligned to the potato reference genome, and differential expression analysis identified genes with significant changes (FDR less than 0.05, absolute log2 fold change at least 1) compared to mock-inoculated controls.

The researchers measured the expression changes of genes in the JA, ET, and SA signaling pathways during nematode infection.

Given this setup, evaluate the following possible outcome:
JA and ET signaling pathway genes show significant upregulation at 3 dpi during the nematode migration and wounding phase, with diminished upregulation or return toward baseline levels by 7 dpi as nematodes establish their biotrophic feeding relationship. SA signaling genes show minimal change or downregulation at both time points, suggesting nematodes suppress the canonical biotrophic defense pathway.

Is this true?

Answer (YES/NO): NO